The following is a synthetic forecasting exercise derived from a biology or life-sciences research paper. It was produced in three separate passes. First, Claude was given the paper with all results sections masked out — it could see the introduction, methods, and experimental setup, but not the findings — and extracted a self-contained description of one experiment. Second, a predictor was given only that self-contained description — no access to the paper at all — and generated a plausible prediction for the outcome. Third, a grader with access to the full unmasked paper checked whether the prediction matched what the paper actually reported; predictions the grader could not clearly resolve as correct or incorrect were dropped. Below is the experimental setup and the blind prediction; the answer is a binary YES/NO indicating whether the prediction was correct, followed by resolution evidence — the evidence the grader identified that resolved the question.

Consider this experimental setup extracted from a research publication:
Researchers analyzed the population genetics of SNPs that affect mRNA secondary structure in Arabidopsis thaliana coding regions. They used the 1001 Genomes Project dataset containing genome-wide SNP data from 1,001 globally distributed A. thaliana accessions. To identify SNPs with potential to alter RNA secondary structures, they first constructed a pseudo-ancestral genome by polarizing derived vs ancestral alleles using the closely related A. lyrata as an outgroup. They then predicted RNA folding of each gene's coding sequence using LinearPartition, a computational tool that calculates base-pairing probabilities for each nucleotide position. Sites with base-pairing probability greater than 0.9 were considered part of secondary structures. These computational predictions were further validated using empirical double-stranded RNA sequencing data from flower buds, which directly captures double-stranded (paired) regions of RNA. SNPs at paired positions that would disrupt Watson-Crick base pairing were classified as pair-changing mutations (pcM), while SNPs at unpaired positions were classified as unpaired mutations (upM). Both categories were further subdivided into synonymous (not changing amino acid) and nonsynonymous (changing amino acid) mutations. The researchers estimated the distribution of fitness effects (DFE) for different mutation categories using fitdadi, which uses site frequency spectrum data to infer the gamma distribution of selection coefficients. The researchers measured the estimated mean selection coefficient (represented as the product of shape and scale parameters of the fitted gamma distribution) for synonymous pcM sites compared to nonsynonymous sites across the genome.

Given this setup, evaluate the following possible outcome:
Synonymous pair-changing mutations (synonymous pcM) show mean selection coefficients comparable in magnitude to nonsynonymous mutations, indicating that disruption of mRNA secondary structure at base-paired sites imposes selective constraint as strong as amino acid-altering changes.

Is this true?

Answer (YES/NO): NO